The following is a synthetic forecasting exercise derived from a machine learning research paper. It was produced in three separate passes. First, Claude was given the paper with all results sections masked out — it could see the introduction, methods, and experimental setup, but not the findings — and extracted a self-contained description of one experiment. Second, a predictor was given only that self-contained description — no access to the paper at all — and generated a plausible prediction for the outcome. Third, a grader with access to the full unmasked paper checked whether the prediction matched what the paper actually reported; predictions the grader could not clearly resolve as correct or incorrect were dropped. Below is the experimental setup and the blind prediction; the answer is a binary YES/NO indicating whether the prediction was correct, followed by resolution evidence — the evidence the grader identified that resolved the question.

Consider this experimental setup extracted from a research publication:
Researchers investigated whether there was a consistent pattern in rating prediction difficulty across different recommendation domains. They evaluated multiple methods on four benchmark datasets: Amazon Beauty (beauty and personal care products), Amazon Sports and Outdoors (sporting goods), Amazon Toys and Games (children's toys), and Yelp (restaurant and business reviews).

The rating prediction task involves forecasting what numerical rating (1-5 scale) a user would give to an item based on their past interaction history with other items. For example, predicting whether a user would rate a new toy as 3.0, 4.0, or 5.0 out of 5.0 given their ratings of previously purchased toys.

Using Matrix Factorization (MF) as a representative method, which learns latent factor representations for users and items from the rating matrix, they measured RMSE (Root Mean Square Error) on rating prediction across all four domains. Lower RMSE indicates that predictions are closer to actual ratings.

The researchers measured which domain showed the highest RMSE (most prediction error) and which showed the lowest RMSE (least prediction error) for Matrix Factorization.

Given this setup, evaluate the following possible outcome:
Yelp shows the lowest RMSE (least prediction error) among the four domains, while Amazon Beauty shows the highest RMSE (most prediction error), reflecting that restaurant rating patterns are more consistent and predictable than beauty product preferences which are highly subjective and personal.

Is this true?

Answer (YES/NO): NO